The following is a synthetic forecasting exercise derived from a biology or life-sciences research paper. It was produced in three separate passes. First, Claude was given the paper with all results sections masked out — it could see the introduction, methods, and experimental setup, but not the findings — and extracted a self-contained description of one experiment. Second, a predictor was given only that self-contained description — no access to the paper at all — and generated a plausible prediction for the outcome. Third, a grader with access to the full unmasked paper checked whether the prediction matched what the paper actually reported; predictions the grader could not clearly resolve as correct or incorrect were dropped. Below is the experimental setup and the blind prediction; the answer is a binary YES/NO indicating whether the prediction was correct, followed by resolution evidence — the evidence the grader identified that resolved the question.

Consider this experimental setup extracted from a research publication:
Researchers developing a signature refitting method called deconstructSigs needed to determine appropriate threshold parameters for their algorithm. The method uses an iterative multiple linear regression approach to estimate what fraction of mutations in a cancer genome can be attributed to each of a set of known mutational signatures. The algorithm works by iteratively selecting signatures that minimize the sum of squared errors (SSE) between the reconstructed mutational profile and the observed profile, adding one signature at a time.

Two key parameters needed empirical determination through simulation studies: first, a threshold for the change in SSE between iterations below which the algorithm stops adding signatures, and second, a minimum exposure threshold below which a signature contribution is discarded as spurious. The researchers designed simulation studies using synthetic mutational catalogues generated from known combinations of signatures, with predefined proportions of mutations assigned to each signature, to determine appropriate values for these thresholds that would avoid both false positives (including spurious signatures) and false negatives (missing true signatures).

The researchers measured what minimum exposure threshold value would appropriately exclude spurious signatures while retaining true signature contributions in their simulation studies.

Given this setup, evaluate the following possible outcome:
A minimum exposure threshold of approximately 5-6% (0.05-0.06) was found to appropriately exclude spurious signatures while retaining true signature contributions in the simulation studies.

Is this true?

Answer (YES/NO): YES